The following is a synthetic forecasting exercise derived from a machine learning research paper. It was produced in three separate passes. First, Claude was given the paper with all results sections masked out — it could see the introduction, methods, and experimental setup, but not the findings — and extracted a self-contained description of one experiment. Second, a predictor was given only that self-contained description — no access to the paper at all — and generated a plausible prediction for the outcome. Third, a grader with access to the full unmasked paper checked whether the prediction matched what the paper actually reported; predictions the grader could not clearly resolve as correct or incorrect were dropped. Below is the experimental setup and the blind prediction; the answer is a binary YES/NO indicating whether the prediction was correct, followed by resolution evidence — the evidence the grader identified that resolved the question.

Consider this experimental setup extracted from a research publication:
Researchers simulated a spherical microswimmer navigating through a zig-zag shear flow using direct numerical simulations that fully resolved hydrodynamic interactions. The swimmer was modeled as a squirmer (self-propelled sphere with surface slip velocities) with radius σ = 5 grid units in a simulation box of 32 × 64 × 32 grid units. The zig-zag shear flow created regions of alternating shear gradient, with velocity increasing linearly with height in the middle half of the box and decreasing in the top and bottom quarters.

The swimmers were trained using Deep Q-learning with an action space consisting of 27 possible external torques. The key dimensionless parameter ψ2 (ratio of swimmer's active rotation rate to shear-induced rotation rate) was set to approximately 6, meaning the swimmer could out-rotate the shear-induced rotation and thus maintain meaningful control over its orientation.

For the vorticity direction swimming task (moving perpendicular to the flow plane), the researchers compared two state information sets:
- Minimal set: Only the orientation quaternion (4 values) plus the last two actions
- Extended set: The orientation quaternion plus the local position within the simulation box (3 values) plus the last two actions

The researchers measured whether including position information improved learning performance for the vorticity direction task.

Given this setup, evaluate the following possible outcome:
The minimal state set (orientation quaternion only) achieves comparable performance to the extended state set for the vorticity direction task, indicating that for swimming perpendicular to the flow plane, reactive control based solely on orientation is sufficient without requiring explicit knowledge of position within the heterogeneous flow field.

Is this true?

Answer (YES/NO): YES